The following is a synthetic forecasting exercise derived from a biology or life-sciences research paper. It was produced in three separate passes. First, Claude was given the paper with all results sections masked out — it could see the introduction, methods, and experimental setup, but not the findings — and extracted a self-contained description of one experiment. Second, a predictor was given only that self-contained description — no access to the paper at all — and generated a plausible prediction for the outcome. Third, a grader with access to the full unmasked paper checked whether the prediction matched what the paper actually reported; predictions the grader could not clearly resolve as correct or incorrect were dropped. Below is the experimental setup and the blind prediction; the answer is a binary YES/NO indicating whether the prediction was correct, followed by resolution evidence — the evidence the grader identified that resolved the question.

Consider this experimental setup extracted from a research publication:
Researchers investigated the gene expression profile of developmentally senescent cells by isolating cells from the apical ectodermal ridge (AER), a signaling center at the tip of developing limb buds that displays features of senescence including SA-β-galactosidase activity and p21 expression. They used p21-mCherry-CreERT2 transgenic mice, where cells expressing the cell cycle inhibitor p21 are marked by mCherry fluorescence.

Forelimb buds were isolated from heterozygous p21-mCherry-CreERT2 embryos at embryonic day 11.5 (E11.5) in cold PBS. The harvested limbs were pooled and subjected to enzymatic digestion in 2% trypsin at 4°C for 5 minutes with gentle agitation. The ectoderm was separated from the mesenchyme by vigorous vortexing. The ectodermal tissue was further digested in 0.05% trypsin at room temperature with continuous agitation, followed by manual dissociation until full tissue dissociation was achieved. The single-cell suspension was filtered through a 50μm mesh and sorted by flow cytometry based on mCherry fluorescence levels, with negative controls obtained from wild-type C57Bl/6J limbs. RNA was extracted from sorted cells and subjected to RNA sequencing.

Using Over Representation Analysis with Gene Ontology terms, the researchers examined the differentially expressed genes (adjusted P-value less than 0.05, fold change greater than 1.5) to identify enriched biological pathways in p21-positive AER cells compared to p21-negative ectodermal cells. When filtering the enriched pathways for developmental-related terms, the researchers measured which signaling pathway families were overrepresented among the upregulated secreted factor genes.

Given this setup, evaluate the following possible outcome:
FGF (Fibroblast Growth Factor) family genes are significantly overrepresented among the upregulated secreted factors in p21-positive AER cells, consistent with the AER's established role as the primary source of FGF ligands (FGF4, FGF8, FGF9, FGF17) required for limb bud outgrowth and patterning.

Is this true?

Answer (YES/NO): YES